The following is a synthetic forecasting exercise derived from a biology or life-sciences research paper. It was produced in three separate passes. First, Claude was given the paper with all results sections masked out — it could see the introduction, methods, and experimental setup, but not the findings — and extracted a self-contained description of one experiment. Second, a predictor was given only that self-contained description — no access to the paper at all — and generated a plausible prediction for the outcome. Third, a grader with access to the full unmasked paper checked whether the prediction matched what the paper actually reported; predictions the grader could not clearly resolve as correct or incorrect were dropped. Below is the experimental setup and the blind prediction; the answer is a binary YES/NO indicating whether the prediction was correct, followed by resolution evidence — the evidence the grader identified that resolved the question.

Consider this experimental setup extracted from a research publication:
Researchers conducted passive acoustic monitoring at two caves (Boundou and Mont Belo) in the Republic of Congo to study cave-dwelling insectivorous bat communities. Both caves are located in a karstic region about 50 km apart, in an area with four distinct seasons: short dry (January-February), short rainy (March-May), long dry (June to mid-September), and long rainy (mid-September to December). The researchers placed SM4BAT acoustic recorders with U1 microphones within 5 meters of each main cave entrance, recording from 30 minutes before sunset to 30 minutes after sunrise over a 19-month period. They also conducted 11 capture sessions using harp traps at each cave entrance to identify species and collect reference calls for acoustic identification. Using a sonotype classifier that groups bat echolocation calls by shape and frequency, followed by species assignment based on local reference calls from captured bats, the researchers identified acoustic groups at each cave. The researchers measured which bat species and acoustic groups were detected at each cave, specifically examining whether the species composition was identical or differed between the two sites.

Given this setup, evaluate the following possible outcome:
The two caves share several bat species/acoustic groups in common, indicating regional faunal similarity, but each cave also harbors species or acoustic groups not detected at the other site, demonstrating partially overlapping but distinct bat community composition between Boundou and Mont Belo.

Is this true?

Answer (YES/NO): YES